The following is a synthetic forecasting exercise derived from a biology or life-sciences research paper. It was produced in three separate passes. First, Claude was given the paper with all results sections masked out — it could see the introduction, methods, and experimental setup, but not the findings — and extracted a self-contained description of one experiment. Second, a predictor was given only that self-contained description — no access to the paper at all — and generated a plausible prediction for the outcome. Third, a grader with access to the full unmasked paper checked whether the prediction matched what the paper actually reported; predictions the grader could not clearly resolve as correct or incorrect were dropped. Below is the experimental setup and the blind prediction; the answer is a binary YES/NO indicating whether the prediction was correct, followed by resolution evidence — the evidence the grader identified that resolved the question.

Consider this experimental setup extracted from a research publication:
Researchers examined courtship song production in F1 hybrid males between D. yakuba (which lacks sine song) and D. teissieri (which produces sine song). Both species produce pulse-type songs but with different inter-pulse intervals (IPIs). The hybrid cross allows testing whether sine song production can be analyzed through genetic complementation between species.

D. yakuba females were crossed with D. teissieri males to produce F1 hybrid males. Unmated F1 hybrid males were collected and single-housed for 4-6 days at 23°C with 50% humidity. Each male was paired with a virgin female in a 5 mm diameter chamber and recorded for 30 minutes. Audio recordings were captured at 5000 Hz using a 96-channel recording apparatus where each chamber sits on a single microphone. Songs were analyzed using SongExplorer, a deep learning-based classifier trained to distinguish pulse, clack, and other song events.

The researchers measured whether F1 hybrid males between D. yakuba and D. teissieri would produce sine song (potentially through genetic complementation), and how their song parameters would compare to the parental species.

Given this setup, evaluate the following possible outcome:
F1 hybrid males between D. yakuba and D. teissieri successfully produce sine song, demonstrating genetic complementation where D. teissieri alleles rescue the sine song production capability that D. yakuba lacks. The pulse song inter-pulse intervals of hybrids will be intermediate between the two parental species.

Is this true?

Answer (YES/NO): NO